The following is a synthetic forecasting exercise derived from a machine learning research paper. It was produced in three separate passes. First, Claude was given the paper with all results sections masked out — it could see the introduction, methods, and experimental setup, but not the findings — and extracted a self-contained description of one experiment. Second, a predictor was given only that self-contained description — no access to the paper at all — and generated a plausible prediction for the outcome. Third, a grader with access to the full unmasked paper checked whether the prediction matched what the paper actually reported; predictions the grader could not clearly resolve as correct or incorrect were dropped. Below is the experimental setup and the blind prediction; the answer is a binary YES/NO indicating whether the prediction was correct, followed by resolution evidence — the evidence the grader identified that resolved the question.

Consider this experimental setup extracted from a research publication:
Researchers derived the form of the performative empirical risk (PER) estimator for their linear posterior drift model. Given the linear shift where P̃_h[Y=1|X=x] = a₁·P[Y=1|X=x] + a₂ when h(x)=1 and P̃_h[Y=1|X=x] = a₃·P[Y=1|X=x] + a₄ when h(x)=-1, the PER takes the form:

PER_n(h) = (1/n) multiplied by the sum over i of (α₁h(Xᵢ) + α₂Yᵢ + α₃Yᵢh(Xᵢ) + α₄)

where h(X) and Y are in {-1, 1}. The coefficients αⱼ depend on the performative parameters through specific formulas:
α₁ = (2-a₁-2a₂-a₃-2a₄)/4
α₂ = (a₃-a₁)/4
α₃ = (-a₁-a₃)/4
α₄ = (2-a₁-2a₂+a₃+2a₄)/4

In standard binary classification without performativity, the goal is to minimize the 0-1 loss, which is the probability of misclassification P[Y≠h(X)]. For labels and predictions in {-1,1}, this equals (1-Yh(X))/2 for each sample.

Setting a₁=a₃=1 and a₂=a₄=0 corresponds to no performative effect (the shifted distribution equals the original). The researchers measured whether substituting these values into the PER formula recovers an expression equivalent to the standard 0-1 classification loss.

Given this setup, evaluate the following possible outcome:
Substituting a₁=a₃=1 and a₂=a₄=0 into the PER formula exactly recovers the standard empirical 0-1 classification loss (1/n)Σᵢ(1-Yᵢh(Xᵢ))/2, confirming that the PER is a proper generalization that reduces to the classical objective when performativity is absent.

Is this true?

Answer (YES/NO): YES